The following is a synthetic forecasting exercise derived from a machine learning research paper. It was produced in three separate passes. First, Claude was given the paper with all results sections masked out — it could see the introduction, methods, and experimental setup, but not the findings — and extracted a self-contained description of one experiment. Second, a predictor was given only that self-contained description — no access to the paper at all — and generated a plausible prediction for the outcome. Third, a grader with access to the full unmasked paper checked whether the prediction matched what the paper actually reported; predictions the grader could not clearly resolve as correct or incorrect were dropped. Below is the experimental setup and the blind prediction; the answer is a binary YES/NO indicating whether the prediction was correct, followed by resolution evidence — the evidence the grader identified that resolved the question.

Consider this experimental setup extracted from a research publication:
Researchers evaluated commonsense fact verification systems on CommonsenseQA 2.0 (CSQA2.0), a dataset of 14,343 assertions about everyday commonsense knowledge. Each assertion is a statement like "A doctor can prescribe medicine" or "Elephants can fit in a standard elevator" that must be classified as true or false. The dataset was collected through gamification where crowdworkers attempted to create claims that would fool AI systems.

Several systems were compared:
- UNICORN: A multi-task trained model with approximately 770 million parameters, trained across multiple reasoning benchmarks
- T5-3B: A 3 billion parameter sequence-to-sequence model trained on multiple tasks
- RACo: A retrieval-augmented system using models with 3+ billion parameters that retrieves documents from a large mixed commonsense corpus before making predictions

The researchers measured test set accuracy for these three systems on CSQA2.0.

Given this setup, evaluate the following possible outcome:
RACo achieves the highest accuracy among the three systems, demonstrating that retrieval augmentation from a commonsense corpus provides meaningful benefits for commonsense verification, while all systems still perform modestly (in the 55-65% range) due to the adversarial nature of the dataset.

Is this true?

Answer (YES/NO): NO